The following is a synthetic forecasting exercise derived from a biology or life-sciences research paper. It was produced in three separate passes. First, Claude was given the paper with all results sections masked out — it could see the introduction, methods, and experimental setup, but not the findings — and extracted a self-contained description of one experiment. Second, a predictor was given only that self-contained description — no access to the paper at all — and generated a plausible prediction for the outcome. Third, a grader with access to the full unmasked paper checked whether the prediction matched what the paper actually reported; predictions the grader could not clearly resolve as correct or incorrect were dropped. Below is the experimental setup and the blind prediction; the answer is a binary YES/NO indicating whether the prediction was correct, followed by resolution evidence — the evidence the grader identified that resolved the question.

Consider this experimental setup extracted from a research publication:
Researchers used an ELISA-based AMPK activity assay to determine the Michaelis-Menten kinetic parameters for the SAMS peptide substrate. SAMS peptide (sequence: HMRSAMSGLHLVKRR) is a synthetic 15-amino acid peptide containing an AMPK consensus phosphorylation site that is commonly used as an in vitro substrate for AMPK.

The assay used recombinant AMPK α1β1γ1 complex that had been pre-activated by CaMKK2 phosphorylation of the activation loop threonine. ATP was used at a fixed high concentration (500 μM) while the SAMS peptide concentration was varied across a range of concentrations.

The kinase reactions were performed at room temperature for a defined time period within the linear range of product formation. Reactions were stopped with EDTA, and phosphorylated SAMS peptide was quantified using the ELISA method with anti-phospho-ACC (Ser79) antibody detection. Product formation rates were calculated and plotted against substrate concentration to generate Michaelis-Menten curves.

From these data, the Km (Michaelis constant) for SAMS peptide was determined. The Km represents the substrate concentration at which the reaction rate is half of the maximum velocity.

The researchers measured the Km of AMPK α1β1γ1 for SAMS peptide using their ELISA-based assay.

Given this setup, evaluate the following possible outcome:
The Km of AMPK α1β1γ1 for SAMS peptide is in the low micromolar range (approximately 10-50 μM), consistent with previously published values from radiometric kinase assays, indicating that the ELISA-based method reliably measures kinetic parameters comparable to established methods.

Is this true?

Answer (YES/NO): YES